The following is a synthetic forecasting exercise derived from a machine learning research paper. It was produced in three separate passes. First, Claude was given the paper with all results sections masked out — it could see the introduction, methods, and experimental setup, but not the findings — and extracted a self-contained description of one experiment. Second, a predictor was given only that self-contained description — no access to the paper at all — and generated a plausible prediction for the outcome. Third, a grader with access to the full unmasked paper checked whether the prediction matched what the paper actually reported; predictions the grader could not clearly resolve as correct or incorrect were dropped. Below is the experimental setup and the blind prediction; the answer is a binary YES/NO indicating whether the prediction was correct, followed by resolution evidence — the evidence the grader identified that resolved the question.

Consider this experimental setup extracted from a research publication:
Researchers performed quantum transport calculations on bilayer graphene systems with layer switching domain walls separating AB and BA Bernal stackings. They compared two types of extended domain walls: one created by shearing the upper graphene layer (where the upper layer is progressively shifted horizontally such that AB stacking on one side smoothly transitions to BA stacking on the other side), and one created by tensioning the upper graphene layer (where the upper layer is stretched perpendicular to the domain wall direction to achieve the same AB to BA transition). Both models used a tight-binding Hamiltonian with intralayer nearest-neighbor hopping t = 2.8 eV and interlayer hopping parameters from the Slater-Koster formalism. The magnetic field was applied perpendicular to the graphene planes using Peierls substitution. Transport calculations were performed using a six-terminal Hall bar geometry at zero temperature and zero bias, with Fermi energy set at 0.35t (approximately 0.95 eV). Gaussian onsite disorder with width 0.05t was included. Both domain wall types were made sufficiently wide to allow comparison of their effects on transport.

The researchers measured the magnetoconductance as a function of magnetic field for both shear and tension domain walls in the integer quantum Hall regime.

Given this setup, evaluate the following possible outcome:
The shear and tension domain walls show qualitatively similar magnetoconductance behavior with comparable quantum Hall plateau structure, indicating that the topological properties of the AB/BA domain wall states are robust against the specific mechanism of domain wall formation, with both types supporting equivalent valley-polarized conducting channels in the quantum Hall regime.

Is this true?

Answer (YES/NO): NO